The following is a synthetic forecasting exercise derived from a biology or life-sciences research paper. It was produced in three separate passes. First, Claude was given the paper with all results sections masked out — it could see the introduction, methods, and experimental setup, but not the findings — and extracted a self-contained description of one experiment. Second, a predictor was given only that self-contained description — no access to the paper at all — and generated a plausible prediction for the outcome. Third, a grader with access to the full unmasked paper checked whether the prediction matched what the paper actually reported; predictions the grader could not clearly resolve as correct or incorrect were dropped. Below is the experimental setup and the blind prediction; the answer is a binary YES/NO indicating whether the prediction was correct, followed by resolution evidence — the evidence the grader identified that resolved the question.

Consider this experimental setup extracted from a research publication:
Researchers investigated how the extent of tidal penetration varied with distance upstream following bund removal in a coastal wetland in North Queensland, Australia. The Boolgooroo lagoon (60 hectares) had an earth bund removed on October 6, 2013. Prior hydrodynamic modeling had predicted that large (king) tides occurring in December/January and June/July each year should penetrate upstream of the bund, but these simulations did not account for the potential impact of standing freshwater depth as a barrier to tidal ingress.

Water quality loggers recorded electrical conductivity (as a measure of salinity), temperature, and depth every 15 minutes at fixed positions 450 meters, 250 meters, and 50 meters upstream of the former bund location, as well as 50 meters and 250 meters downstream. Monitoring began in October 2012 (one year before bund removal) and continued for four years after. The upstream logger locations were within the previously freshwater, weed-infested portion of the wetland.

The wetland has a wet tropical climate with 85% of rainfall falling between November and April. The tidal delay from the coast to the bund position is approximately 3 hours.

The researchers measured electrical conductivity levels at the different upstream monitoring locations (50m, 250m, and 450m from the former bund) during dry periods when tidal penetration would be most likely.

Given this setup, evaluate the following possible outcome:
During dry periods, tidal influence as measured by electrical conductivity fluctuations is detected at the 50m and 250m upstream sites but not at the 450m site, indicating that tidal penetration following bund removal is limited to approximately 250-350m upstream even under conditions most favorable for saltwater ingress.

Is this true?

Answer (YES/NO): NO